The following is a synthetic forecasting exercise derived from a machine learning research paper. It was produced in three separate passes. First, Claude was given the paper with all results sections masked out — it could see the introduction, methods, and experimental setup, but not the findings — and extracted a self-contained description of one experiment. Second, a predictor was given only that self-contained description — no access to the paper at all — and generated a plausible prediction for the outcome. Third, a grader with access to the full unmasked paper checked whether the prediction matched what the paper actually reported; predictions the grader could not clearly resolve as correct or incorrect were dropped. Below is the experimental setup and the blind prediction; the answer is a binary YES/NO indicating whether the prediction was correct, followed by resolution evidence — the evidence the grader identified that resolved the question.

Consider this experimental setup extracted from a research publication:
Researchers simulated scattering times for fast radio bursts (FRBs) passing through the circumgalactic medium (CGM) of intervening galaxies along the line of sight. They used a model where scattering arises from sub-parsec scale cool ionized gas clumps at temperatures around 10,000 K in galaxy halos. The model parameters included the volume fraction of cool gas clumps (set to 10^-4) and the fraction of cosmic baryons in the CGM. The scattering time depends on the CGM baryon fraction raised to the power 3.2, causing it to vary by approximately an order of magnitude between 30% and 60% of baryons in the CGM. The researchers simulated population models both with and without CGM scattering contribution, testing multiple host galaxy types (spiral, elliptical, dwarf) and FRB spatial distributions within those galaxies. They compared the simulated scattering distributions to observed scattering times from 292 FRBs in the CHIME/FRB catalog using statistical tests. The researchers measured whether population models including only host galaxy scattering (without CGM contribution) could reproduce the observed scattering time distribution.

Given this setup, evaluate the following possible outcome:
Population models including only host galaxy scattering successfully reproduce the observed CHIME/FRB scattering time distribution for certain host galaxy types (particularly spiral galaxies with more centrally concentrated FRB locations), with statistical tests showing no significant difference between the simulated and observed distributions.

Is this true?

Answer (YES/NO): NO